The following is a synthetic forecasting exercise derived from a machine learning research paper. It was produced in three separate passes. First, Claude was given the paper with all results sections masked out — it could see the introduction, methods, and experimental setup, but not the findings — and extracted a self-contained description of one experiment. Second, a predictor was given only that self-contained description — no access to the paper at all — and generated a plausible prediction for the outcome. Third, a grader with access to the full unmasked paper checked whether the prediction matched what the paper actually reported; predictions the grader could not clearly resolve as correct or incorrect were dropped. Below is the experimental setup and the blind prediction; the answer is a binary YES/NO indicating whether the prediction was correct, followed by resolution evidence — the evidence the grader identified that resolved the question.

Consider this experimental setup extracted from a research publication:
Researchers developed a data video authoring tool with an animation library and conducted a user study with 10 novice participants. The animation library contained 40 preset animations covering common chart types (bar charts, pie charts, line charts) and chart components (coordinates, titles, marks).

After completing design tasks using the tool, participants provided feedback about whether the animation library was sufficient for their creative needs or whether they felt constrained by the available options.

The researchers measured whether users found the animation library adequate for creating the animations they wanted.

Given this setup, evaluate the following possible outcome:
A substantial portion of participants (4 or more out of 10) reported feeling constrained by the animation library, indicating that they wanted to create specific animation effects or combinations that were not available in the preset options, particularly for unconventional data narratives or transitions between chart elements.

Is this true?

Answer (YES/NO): NO